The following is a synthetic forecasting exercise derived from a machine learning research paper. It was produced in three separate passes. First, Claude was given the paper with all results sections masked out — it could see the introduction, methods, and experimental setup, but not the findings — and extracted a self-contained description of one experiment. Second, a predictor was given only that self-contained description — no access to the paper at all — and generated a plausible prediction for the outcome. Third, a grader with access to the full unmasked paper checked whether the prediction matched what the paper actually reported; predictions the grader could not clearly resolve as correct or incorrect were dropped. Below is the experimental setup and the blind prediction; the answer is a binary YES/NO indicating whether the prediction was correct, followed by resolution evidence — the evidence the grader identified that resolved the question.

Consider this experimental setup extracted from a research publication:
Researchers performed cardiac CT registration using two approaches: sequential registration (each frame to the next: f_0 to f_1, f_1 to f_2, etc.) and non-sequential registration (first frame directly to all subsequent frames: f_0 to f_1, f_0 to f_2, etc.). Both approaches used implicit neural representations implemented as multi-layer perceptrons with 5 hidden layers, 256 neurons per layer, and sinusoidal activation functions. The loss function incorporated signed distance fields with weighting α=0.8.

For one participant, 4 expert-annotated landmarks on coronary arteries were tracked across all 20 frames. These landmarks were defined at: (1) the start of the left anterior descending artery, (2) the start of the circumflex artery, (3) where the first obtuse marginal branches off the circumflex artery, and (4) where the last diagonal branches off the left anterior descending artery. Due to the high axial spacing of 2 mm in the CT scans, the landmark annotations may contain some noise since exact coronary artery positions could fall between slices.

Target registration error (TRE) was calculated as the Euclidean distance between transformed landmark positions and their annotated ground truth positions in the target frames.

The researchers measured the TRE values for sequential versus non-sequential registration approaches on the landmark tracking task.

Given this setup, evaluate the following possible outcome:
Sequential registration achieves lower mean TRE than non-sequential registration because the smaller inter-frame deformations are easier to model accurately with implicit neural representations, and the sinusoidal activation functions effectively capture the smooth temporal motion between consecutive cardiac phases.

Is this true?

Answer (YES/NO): NO